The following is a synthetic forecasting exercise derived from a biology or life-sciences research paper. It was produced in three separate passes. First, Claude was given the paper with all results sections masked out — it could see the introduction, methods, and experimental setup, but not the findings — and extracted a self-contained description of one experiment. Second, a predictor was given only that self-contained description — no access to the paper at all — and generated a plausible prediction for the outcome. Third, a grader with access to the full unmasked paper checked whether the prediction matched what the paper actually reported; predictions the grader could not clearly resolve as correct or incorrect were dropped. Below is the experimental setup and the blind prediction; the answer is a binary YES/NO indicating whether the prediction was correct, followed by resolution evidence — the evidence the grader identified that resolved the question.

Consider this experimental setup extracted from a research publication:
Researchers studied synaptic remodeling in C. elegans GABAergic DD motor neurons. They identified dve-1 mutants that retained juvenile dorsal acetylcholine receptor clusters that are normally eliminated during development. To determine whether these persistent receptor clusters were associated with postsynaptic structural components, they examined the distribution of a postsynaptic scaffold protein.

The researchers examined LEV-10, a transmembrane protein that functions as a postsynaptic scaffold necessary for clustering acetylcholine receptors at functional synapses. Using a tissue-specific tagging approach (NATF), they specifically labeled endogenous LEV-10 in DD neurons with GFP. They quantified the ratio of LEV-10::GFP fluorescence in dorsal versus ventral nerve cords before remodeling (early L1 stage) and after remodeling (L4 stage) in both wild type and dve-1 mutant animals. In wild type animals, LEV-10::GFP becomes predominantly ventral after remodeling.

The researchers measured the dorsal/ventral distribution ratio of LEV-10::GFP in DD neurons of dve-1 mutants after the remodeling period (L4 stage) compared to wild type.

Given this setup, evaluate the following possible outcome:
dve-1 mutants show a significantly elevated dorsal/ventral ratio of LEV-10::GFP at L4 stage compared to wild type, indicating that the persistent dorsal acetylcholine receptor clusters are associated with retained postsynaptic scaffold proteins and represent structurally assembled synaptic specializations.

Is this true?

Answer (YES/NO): YES